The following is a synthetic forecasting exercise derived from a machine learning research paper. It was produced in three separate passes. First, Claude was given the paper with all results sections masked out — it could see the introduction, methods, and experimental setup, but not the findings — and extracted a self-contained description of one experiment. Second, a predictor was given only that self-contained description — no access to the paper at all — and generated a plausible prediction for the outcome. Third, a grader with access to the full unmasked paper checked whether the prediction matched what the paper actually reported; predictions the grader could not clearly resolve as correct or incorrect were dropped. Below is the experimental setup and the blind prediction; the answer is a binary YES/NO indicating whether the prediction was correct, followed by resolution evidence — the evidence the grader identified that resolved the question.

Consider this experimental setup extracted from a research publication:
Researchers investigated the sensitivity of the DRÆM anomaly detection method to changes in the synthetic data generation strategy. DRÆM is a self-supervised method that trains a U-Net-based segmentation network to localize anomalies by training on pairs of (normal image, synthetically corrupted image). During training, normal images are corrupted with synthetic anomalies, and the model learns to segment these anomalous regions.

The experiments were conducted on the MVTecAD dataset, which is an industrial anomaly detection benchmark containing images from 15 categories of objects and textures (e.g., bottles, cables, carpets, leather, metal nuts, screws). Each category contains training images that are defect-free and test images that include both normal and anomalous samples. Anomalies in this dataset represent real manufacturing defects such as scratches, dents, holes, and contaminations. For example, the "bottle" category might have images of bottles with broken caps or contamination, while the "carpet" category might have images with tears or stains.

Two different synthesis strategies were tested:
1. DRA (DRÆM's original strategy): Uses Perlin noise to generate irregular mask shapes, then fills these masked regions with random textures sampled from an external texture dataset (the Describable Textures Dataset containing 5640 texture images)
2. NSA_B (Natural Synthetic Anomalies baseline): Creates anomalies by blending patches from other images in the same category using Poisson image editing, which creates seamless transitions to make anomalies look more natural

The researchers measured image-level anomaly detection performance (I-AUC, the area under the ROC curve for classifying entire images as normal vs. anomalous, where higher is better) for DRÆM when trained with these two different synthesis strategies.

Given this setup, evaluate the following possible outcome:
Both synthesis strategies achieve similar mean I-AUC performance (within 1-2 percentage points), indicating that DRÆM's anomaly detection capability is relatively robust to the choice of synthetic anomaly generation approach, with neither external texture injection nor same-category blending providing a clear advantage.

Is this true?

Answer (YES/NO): NO